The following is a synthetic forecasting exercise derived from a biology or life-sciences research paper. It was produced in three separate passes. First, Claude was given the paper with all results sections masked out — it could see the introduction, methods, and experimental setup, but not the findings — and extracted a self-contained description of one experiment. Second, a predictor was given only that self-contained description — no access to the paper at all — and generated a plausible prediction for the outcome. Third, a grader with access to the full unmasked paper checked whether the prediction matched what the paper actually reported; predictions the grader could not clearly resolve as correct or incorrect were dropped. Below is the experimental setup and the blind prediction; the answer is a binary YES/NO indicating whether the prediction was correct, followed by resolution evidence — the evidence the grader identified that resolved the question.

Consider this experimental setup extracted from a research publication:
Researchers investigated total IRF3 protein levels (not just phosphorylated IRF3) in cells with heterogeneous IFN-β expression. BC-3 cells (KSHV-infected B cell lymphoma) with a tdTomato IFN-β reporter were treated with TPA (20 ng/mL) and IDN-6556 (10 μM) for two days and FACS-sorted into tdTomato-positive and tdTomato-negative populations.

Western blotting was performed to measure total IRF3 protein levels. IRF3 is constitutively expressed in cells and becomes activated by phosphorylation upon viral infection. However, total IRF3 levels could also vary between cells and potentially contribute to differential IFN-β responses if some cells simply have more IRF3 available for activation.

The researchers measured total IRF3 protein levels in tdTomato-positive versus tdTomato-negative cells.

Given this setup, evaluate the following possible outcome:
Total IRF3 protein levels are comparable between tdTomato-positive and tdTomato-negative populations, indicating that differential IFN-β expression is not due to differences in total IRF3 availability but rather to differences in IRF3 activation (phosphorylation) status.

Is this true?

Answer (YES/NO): NO